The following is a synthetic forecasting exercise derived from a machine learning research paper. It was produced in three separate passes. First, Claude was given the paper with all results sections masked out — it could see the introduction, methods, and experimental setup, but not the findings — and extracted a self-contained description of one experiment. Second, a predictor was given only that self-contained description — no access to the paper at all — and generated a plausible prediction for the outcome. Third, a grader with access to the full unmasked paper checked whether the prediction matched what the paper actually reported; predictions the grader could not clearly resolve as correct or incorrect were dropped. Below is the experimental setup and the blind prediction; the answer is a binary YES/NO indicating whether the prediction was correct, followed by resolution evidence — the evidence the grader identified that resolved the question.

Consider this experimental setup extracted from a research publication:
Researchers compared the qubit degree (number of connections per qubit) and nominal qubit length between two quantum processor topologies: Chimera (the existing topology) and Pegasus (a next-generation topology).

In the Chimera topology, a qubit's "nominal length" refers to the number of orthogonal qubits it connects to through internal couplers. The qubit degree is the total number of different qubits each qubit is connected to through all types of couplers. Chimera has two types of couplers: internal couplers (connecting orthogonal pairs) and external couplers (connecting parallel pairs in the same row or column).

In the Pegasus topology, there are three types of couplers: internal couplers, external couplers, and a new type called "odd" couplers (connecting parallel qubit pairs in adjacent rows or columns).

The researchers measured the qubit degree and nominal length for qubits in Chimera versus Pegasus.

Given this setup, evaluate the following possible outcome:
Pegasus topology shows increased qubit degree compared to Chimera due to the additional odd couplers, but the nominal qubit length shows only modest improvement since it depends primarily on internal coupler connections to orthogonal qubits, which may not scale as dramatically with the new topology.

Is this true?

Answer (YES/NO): NO